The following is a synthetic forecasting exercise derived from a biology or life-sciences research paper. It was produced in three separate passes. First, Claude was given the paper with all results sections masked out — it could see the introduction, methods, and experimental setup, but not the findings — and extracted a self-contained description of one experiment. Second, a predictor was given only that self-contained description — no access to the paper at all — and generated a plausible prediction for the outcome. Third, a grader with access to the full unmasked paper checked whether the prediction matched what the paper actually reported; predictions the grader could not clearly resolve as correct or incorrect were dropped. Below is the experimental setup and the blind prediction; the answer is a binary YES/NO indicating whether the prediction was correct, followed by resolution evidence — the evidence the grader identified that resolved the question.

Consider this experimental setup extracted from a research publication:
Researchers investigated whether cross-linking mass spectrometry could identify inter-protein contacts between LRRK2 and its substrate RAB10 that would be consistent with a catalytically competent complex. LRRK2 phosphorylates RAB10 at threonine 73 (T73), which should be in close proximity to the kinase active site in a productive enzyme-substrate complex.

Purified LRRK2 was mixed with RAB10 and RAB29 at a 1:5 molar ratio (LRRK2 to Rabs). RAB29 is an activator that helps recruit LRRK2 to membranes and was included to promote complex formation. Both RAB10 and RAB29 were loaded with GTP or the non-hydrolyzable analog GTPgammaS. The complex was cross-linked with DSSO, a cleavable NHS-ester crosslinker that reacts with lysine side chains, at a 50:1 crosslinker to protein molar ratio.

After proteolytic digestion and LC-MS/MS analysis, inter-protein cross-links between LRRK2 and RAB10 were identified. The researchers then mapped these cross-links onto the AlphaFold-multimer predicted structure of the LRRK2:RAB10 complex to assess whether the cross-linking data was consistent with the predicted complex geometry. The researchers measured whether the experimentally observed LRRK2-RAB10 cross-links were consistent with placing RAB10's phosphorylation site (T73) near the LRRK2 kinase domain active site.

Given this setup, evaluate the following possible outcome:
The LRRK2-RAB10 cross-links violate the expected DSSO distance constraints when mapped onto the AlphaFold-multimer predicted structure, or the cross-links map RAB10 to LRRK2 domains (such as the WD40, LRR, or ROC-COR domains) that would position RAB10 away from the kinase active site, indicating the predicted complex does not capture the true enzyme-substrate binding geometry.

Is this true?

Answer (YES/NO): NO